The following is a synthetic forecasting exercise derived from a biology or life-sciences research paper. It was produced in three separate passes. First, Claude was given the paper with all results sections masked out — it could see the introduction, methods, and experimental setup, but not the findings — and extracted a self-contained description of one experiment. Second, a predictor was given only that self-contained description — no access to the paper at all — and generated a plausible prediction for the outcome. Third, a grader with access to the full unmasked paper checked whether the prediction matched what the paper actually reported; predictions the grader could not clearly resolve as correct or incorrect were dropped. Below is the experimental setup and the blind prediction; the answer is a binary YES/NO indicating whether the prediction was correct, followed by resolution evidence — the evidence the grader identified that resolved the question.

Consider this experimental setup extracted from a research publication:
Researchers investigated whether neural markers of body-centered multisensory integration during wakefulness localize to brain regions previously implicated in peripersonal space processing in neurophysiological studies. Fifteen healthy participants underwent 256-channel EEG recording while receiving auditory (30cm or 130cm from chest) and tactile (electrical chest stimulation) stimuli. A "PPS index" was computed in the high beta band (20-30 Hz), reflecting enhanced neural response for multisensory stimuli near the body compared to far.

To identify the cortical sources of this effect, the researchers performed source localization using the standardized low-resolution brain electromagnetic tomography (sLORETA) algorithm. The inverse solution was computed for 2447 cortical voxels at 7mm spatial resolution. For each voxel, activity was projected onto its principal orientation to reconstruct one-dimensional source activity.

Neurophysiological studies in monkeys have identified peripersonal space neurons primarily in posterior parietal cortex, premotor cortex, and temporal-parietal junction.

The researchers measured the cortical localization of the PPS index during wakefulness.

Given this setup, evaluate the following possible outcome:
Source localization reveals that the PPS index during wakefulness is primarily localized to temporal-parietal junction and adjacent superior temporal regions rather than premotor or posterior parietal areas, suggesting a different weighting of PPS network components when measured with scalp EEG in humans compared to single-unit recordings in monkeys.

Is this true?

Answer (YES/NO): NO